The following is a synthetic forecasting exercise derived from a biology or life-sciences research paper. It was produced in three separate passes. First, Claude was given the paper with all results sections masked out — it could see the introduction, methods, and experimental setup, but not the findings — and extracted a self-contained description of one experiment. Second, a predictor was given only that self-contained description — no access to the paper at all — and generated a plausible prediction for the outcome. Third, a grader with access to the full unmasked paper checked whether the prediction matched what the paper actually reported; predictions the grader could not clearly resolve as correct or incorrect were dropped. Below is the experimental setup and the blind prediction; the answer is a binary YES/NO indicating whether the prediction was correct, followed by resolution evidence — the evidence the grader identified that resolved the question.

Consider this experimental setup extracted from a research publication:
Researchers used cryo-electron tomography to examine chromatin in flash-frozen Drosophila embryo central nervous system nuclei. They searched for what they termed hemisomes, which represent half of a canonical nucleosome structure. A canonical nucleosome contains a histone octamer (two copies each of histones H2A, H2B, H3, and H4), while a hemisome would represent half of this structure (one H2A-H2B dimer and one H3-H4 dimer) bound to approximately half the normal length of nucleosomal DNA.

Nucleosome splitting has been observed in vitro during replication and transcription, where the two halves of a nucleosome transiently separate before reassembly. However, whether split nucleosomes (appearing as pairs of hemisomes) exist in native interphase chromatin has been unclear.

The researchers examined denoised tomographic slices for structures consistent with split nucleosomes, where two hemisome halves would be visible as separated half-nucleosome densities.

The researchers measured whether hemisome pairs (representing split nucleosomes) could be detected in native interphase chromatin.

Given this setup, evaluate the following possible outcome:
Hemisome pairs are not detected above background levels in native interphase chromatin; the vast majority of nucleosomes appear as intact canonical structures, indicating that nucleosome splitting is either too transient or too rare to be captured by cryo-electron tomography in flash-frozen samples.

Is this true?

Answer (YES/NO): NO